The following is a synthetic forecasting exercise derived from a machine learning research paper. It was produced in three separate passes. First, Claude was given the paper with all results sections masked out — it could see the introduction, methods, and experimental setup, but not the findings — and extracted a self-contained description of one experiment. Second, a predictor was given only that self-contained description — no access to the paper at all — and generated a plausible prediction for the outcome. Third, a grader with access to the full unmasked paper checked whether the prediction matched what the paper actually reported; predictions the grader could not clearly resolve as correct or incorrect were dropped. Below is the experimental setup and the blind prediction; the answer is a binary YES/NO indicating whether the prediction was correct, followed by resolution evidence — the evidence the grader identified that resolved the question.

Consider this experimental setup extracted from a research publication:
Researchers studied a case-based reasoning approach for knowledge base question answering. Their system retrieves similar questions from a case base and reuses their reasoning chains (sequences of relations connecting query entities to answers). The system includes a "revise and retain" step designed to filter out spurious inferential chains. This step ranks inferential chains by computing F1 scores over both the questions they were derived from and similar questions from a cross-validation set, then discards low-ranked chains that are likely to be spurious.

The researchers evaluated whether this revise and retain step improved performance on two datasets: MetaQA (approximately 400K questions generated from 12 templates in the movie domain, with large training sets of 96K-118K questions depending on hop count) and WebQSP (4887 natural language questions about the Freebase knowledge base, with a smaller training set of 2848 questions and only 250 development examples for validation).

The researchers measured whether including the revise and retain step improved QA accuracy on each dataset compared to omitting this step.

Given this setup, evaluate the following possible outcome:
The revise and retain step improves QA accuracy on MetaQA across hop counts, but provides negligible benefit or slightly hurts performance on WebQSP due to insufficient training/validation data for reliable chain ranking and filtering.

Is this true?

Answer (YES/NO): YES